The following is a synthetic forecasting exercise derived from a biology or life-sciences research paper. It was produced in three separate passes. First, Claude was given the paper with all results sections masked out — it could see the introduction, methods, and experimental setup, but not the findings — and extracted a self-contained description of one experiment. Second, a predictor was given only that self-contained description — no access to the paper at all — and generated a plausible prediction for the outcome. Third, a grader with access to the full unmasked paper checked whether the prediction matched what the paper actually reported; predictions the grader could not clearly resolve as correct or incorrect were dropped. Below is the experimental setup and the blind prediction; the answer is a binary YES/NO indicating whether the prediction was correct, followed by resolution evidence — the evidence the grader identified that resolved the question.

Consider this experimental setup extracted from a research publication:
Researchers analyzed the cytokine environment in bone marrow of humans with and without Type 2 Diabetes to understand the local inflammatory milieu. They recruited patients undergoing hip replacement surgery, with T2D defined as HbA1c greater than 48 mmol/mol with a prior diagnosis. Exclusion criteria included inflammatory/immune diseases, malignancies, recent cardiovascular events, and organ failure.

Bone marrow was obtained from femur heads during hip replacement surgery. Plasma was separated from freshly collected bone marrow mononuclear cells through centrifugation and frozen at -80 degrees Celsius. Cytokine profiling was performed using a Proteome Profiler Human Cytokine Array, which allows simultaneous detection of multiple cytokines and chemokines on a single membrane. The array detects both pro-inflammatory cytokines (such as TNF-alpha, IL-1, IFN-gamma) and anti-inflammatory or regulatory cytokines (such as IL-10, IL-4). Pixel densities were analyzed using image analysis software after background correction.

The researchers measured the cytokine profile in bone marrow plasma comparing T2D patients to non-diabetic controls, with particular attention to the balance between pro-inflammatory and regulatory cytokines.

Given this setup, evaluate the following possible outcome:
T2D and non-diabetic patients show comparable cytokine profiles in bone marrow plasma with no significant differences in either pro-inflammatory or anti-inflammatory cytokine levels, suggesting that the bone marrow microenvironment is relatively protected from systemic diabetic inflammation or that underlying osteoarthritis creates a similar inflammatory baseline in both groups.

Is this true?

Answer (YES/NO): NO